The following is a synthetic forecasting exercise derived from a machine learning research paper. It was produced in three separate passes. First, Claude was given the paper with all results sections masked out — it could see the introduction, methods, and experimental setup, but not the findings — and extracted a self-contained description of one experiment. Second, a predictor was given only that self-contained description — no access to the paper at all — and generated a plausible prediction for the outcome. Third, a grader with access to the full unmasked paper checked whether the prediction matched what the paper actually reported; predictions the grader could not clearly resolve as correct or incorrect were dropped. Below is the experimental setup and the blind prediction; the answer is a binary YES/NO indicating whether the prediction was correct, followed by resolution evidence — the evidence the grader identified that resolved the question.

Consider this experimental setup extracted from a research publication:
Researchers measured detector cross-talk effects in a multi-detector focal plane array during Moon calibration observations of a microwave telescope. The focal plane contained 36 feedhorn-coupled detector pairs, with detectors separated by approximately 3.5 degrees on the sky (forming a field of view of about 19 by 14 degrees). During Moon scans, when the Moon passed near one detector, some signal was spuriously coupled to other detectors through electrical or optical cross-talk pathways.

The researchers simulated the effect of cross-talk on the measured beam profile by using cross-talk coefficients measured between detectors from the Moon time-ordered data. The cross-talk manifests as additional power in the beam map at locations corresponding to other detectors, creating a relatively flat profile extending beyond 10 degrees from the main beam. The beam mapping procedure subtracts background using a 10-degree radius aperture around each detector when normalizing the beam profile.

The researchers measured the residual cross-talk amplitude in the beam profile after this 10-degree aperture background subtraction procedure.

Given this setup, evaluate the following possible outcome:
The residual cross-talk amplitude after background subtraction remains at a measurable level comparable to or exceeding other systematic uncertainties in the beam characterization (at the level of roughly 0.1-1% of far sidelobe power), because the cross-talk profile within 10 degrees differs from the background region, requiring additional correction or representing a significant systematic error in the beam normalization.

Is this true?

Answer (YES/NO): NO